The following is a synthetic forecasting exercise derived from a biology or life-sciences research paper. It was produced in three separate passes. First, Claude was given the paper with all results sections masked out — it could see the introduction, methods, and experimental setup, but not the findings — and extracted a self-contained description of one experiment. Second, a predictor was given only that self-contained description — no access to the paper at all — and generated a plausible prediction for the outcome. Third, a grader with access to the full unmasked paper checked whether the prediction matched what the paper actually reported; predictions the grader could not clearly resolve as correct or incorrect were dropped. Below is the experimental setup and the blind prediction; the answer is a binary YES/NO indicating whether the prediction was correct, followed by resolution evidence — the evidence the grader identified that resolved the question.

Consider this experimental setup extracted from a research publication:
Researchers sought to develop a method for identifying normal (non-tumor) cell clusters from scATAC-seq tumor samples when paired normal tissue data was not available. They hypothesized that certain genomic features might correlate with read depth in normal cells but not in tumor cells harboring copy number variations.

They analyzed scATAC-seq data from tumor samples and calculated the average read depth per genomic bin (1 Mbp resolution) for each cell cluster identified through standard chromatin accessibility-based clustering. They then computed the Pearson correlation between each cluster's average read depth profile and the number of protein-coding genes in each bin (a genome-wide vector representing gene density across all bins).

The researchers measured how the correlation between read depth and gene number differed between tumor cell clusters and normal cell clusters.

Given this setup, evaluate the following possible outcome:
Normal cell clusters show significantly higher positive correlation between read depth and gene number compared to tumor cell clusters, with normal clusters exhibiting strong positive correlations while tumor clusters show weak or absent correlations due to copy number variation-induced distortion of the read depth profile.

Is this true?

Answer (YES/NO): YES